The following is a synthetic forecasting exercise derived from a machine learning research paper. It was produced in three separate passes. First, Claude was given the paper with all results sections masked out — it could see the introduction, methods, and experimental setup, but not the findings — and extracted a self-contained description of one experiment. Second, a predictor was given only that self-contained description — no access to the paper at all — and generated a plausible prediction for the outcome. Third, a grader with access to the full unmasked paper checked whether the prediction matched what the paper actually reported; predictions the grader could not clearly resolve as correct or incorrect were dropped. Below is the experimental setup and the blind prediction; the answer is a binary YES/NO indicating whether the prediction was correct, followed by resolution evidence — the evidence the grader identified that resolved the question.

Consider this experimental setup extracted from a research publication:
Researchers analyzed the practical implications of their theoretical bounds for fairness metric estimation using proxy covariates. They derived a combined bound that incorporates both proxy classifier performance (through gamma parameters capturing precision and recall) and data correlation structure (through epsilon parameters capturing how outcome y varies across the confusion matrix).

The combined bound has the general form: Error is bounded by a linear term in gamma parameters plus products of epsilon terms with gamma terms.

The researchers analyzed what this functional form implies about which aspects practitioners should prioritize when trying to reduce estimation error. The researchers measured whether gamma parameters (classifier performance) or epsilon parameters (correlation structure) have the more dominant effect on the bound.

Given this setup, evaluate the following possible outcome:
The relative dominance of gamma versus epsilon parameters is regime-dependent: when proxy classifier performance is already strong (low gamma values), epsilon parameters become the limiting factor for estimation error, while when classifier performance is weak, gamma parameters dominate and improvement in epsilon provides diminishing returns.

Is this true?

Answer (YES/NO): NO